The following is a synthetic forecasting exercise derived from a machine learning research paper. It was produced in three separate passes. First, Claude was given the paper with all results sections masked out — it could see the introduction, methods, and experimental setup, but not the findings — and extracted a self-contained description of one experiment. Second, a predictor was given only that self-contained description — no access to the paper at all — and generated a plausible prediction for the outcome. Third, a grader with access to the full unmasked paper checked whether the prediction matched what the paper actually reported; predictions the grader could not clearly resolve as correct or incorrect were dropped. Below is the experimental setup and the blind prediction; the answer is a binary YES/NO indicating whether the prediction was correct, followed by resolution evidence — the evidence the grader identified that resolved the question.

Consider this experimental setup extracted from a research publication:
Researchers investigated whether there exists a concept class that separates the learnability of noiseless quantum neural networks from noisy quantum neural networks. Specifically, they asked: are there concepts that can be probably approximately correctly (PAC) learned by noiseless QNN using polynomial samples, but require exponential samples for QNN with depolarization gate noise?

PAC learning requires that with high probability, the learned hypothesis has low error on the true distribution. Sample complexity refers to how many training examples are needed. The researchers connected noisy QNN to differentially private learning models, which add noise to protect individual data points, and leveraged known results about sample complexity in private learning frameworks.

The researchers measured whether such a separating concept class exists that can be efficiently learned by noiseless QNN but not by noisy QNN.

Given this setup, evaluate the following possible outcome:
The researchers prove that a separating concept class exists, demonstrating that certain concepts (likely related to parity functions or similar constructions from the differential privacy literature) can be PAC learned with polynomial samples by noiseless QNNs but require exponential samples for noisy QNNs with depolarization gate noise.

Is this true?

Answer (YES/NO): NO